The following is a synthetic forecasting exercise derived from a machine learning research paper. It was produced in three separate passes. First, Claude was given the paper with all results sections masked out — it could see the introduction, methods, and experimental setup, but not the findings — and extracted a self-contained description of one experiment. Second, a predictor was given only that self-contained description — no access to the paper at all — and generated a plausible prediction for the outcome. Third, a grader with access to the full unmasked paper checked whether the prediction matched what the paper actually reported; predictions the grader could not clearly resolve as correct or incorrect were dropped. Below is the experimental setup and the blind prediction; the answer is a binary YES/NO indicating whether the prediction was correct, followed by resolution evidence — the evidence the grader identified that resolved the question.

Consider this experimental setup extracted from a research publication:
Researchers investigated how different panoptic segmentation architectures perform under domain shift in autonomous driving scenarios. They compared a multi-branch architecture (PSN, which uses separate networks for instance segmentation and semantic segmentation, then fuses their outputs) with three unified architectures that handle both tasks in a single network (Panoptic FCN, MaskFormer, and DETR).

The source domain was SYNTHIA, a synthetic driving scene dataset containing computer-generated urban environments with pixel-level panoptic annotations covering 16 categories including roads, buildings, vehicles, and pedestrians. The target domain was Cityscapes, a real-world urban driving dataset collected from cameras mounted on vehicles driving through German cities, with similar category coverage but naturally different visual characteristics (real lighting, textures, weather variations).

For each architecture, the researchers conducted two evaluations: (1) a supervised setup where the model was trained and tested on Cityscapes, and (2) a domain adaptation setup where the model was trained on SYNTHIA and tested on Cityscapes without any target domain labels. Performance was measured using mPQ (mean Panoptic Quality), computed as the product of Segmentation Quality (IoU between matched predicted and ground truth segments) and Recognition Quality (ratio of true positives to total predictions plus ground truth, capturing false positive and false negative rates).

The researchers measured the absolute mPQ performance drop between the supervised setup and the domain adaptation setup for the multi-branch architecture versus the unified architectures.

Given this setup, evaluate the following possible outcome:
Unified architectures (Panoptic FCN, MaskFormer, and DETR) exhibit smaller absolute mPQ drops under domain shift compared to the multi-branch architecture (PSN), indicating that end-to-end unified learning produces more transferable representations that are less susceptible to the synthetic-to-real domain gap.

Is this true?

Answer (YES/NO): NO